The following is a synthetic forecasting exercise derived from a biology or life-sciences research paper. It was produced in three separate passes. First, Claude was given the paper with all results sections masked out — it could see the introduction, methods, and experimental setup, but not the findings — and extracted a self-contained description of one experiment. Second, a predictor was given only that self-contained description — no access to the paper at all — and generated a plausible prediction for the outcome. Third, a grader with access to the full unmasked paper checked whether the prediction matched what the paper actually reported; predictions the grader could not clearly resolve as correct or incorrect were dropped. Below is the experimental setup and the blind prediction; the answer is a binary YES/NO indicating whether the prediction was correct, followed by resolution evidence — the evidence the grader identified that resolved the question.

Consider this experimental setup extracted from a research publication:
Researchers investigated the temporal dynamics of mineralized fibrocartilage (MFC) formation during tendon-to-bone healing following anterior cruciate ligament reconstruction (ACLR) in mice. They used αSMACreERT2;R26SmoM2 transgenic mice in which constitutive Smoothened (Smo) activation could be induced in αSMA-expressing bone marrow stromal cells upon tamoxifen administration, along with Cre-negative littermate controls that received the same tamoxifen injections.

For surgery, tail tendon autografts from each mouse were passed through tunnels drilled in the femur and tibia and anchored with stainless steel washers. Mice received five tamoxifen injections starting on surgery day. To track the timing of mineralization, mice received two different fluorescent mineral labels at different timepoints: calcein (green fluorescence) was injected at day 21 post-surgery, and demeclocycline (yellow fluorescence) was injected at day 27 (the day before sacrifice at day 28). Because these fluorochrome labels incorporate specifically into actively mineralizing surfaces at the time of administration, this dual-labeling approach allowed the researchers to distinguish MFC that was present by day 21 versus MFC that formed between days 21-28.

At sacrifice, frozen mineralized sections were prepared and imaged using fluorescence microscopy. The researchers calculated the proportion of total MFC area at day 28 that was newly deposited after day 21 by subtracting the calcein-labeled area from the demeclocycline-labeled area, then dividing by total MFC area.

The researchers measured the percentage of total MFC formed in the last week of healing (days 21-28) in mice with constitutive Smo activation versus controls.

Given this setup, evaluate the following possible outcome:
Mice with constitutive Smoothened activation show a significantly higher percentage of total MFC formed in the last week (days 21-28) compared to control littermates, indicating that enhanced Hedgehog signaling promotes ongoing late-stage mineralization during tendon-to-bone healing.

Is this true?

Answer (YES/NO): YES